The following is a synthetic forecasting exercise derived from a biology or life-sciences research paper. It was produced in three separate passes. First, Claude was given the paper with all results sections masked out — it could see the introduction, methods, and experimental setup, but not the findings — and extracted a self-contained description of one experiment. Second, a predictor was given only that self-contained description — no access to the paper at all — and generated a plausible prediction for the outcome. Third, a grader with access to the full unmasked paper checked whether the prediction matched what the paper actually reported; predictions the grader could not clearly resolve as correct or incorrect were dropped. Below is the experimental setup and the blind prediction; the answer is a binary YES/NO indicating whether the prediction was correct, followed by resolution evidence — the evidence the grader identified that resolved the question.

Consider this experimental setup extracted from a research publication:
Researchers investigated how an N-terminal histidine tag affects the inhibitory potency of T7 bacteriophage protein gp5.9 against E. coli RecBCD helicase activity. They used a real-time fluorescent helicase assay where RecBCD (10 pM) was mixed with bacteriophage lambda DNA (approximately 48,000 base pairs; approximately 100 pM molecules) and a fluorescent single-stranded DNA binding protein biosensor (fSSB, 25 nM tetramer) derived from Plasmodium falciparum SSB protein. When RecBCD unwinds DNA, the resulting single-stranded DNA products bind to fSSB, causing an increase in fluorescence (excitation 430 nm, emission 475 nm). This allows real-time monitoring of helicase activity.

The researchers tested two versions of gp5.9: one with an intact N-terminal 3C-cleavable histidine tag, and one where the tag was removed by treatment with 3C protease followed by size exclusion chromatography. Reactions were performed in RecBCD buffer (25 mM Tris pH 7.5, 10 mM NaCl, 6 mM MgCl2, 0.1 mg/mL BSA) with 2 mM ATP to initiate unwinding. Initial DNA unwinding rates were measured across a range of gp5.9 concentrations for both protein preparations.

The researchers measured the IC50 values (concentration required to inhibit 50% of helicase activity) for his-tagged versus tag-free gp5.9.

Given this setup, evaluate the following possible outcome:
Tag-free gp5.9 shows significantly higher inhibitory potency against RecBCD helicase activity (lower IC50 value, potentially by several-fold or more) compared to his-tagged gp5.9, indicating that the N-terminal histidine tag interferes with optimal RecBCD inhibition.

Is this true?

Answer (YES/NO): YES